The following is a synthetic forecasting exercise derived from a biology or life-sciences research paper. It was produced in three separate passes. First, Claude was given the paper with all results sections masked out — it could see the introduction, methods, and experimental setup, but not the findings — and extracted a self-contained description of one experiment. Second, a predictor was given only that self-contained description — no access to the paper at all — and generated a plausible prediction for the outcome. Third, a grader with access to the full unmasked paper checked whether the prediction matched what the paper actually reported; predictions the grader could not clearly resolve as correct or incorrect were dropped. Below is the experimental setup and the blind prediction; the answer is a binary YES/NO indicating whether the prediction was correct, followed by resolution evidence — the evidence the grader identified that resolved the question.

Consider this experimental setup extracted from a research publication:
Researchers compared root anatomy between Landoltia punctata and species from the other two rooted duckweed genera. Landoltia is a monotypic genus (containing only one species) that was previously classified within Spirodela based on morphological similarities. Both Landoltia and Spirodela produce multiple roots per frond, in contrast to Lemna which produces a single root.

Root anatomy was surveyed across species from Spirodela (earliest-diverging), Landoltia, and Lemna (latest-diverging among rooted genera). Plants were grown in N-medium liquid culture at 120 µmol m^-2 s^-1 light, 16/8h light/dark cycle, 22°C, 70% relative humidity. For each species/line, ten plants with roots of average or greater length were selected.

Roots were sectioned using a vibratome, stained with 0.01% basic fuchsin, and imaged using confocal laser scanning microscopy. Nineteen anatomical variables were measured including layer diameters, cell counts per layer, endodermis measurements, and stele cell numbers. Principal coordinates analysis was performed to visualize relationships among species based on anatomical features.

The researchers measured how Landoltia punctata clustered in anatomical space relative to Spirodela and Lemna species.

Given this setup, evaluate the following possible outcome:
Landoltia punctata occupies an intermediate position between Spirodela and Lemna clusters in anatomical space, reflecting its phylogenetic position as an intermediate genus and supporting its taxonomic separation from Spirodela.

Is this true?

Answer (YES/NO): NO